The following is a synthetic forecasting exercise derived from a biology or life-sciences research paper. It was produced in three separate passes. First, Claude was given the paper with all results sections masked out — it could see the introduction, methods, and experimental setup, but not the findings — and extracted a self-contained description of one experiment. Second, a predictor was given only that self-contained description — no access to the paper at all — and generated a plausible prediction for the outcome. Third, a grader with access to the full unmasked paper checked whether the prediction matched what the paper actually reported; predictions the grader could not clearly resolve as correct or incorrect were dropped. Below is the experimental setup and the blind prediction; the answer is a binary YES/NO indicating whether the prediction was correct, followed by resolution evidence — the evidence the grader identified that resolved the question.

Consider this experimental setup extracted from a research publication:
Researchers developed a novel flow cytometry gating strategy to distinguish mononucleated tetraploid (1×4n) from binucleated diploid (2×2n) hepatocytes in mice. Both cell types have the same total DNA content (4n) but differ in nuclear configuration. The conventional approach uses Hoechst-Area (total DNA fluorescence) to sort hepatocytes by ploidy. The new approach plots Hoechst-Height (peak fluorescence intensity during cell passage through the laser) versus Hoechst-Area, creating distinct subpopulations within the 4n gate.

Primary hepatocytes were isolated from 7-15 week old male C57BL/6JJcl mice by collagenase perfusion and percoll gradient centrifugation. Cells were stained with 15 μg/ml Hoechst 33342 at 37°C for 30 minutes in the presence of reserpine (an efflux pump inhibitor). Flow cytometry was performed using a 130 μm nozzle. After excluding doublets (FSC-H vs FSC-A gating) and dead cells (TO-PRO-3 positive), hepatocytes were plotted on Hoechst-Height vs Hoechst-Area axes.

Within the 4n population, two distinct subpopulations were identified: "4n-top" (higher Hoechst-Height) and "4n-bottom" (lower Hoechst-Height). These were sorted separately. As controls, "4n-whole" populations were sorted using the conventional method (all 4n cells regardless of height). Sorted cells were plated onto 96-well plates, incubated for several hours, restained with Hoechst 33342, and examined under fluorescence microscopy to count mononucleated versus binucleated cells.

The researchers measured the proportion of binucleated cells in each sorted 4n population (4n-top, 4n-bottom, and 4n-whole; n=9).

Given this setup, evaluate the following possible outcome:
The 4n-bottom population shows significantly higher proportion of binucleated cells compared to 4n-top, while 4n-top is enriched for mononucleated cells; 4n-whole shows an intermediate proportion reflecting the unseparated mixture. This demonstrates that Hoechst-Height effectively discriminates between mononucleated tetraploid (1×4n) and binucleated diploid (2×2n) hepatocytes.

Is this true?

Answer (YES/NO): YES